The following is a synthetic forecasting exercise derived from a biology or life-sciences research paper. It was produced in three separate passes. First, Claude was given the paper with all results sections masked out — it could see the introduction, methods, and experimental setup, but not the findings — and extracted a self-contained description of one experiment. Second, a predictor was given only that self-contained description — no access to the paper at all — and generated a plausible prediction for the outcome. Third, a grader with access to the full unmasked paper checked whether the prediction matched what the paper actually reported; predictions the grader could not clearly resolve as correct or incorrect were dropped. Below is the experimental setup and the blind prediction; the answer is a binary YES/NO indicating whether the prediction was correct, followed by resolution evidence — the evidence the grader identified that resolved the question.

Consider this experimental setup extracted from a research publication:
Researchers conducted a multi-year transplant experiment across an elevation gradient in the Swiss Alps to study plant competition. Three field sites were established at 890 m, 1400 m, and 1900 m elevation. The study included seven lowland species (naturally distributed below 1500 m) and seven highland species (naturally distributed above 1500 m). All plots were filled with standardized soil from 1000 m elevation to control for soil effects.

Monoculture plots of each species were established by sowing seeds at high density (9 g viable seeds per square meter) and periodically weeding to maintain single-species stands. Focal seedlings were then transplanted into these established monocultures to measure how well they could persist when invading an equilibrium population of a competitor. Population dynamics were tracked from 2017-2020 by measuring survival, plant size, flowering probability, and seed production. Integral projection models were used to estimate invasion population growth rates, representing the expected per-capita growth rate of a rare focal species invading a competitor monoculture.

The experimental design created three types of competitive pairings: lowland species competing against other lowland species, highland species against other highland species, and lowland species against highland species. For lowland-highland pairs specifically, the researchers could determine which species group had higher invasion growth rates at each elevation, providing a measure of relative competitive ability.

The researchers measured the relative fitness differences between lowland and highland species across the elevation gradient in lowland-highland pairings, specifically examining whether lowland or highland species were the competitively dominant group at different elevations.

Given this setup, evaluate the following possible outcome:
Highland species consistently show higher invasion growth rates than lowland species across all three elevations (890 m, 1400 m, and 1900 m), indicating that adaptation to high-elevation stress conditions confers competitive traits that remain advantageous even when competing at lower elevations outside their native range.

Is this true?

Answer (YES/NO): NO